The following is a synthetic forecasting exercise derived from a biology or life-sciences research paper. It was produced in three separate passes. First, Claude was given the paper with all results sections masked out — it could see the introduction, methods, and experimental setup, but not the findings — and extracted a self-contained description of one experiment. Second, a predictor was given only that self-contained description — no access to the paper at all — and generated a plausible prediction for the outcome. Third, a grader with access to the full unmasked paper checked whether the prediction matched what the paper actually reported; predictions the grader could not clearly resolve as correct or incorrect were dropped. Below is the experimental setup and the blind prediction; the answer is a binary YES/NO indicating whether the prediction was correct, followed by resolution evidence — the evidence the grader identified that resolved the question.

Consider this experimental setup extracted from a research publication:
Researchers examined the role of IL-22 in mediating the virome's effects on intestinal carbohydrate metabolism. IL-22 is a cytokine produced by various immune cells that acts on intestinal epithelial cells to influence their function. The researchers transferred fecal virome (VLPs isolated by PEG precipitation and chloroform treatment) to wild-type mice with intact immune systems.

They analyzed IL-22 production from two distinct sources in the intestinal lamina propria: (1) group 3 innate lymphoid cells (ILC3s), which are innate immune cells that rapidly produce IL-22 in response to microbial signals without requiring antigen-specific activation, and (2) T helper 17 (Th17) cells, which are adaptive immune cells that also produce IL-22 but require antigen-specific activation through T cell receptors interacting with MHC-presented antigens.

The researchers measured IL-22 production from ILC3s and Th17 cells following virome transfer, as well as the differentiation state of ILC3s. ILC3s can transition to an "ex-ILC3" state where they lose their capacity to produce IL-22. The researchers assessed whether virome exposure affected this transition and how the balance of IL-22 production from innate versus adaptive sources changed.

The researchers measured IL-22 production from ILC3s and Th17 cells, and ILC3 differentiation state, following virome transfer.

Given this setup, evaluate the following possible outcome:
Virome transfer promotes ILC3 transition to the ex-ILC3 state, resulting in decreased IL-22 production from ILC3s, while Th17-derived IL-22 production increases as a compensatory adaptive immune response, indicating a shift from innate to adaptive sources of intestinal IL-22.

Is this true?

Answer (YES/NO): YES